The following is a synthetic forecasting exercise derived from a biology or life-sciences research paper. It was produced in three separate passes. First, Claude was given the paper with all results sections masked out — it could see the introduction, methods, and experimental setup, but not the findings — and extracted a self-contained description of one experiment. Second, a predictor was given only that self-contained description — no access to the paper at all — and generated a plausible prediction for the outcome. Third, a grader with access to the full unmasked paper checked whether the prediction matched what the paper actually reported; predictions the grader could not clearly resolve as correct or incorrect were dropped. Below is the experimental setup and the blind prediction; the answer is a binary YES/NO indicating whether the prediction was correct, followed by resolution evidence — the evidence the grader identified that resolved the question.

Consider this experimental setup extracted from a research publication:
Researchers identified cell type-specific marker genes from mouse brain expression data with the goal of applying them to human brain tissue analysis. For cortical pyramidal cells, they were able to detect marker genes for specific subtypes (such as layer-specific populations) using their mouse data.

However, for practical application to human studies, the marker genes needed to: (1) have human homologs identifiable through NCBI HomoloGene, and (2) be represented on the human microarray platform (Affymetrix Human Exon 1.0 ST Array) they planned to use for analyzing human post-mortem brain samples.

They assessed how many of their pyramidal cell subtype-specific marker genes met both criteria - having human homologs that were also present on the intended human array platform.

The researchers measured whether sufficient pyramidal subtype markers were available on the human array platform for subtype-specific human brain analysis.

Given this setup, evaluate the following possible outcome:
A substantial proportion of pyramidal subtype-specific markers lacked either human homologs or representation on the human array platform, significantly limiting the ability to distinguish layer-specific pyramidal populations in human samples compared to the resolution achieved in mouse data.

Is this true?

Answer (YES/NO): YES